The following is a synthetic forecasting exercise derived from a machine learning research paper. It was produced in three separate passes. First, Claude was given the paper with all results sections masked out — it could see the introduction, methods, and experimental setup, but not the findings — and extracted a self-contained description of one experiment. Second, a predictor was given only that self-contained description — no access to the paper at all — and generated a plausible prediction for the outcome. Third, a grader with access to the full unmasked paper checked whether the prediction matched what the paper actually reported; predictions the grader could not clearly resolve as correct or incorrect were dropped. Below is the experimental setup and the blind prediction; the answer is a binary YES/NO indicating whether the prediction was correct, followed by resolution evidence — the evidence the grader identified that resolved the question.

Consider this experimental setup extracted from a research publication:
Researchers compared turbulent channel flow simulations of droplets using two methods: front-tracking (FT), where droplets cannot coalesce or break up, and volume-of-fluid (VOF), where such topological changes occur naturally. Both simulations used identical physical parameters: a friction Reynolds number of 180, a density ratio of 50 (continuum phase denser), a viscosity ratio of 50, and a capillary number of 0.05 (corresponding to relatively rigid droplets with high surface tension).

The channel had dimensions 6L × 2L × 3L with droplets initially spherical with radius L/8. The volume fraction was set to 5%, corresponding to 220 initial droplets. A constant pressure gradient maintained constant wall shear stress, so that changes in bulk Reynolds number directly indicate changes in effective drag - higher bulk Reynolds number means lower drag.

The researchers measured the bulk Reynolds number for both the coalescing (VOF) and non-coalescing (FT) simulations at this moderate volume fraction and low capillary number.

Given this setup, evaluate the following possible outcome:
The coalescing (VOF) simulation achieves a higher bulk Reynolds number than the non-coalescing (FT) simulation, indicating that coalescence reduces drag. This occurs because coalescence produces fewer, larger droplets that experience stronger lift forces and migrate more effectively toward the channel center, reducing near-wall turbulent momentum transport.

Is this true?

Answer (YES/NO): YES